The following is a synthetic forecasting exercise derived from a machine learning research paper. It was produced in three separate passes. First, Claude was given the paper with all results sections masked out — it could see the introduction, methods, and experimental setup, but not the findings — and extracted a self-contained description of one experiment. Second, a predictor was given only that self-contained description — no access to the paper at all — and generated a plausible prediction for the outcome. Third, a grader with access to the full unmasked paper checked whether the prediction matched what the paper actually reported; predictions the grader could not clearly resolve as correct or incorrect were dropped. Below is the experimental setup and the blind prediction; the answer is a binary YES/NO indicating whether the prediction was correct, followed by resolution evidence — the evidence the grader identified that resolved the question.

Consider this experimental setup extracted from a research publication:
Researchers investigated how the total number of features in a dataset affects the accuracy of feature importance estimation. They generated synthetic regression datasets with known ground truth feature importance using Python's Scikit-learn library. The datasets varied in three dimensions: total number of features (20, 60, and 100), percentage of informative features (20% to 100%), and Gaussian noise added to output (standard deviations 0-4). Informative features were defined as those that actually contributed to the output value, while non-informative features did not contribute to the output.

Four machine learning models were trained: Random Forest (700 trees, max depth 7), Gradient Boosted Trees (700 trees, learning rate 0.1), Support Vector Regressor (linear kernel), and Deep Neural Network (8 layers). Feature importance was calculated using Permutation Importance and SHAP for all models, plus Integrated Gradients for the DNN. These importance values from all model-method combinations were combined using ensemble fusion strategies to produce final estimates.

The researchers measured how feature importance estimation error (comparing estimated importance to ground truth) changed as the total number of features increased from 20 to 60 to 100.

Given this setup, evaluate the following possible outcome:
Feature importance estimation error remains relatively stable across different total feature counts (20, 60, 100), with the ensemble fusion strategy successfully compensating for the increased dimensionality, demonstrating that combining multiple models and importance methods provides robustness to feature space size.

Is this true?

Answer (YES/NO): NO